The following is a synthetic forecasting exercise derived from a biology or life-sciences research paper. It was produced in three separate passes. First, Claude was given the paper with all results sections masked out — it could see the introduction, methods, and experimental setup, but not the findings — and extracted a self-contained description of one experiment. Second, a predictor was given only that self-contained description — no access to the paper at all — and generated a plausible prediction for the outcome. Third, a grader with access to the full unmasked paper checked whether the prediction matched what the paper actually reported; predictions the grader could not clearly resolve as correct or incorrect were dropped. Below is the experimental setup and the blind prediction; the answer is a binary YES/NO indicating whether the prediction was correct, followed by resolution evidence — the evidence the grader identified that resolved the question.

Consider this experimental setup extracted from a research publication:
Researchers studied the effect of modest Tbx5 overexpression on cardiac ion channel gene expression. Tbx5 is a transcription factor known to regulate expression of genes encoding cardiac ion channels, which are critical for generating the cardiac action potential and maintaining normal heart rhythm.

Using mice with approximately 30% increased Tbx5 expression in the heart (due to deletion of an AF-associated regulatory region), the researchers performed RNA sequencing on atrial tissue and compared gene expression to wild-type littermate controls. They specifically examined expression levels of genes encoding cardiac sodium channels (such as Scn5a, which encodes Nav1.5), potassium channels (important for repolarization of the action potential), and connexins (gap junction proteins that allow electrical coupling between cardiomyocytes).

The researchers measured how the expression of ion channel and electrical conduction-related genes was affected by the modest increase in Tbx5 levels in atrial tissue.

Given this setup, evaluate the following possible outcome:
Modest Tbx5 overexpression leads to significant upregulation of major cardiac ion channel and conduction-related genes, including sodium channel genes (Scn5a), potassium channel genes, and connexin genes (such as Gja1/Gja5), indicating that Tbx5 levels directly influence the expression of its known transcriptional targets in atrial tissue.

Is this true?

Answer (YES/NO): NO